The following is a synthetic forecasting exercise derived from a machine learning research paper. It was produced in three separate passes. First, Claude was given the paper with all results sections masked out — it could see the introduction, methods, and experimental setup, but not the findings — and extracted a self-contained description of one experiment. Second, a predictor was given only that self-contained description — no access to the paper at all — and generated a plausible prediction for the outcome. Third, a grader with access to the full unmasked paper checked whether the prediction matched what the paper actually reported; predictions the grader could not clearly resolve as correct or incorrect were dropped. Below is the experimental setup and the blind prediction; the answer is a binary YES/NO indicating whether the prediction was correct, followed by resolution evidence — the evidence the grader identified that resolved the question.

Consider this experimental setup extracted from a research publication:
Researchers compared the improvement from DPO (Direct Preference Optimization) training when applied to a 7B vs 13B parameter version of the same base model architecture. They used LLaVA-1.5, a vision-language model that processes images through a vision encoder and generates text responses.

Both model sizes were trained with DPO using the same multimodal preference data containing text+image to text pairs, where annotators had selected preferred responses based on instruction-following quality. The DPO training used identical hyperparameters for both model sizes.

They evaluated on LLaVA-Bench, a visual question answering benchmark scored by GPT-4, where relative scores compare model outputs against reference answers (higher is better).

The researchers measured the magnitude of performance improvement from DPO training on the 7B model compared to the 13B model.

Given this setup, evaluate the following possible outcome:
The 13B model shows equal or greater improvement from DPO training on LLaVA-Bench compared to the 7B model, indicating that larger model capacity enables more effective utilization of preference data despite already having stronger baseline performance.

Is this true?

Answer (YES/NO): YES